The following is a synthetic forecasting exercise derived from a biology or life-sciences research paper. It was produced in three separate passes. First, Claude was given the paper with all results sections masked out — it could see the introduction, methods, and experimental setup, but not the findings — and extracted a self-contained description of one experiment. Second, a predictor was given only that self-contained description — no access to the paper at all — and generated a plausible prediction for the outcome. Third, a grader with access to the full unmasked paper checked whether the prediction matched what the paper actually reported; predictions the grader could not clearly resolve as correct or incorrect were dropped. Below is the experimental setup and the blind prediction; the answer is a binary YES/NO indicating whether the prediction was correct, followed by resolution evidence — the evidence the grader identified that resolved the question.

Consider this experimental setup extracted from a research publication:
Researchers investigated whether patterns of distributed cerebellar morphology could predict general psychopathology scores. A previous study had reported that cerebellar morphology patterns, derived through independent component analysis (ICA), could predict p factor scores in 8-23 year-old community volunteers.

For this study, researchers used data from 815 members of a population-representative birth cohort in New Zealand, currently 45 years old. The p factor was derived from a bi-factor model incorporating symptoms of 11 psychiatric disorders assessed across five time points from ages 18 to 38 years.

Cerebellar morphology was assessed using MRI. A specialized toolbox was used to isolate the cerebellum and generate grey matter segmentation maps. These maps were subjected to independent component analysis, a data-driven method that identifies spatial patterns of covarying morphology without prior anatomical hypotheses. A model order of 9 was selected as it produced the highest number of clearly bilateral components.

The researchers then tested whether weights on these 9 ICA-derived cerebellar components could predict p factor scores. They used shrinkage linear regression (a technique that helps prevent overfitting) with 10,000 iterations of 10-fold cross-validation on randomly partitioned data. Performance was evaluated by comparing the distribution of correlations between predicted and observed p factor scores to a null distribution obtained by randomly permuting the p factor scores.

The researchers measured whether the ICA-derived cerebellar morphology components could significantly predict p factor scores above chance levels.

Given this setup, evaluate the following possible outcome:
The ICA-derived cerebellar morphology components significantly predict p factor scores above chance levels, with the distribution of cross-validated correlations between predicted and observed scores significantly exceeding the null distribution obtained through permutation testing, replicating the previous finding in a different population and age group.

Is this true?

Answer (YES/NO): NO